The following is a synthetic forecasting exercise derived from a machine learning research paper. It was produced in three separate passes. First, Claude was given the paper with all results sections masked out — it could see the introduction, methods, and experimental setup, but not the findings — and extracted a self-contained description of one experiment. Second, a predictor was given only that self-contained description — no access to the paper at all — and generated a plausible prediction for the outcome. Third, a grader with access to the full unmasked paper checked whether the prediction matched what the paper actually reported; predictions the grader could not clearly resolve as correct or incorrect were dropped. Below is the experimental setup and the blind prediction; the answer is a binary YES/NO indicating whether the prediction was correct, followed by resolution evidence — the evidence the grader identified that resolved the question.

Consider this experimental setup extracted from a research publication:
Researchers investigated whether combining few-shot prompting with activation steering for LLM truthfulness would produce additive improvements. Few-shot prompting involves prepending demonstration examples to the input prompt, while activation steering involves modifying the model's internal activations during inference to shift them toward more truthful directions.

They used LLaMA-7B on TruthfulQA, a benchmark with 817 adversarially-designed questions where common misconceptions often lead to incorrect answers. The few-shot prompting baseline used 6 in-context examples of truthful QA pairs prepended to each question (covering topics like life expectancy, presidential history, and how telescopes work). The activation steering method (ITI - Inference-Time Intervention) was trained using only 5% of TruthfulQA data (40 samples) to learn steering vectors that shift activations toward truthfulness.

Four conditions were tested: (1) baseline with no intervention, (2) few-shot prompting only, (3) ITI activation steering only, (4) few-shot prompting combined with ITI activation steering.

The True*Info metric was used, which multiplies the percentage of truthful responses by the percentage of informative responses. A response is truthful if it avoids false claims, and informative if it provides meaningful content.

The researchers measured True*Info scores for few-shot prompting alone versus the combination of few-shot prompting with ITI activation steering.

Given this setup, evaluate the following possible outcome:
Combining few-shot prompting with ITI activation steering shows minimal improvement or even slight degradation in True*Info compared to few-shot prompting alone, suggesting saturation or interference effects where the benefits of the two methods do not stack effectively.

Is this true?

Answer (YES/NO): YES